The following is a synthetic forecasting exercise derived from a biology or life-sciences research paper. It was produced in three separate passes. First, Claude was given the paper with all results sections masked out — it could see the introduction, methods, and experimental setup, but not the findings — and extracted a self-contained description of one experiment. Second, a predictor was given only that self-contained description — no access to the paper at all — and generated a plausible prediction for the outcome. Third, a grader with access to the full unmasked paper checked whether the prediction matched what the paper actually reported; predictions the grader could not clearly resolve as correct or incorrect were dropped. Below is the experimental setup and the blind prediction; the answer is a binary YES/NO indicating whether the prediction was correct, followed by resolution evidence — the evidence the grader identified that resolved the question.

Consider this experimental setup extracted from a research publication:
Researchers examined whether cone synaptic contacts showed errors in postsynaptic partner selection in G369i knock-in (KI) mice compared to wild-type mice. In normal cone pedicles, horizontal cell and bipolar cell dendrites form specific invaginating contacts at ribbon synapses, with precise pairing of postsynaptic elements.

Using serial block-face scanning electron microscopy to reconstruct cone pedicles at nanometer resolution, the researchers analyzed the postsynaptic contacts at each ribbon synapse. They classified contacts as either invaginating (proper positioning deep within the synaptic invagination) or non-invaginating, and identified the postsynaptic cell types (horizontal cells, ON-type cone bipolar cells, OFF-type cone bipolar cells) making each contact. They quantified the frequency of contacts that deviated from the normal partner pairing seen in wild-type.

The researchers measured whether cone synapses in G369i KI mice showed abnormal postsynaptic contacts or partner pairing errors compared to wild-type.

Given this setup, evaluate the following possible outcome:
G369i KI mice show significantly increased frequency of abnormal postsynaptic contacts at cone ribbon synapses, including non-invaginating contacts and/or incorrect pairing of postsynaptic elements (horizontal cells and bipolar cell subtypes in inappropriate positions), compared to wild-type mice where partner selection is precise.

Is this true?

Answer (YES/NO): NO